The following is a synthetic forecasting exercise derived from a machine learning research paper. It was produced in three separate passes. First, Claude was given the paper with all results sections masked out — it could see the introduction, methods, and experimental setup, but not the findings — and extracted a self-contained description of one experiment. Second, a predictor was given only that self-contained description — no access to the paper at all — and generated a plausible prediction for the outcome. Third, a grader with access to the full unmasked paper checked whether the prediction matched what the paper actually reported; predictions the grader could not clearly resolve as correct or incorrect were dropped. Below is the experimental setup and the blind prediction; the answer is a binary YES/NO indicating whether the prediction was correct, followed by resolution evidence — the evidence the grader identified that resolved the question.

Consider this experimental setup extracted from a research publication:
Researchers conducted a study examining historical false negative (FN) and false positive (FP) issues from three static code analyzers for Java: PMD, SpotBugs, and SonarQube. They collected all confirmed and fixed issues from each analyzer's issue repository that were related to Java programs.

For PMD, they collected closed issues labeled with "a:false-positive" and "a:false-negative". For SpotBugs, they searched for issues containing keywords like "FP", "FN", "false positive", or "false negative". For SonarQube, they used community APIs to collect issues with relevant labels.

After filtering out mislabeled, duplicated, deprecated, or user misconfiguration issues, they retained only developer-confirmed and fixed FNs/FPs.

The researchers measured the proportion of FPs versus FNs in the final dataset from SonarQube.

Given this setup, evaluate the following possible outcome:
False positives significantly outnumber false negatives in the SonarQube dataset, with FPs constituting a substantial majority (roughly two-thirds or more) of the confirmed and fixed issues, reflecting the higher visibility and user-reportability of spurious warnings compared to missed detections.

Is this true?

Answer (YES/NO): YES